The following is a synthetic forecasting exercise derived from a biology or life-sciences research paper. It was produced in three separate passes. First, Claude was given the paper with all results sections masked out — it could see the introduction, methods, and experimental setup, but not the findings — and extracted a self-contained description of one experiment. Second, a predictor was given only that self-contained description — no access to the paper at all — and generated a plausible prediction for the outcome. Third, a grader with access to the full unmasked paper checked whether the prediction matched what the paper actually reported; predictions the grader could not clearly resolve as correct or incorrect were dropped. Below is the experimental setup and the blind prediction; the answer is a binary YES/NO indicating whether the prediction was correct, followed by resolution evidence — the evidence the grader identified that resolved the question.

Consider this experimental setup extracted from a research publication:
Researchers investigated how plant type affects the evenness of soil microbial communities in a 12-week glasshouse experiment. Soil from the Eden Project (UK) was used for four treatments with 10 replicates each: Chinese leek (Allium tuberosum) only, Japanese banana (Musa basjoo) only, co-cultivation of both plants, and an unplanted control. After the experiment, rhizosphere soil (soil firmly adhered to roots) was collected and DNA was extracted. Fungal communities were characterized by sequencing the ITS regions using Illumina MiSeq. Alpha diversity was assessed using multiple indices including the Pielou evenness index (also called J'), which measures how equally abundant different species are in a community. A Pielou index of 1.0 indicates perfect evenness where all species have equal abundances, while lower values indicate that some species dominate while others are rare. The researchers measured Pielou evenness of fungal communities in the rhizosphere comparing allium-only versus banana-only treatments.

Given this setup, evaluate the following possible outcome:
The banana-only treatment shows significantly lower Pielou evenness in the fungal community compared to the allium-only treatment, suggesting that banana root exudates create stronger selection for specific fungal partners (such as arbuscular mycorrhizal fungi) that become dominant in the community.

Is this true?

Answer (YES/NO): YES